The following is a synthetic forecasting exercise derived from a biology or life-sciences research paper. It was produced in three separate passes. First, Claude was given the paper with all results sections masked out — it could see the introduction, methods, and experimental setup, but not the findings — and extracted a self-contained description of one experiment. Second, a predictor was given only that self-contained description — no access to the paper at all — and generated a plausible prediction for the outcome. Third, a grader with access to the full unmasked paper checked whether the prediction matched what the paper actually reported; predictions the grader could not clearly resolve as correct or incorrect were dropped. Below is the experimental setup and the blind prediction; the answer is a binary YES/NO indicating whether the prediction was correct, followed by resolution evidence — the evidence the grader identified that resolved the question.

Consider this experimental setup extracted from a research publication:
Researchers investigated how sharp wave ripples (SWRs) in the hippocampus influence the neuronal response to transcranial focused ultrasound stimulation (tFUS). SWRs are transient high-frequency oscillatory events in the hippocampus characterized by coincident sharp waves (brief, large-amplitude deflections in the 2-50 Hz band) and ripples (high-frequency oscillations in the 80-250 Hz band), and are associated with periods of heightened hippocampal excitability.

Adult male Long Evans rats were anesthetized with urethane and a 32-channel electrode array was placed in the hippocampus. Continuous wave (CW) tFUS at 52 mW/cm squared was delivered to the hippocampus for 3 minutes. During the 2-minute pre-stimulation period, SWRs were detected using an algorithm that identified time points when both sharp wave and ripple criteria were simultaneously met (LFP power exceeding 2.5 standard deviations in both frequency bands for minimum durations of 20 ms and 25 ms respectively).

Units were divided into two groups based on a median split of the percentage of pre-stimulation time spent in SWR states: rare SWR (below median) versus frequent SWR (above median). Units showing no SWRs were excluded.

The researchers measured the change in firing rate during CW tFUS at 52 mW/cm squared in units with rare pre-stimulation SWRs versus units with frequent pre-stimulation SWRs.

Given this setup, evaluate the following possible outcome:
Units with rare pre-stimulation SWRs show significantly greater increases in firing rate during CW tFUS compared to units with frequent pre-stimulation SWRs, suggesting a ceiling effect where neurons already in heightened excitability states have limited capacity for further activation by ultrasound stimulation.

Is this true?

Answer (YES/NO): NO